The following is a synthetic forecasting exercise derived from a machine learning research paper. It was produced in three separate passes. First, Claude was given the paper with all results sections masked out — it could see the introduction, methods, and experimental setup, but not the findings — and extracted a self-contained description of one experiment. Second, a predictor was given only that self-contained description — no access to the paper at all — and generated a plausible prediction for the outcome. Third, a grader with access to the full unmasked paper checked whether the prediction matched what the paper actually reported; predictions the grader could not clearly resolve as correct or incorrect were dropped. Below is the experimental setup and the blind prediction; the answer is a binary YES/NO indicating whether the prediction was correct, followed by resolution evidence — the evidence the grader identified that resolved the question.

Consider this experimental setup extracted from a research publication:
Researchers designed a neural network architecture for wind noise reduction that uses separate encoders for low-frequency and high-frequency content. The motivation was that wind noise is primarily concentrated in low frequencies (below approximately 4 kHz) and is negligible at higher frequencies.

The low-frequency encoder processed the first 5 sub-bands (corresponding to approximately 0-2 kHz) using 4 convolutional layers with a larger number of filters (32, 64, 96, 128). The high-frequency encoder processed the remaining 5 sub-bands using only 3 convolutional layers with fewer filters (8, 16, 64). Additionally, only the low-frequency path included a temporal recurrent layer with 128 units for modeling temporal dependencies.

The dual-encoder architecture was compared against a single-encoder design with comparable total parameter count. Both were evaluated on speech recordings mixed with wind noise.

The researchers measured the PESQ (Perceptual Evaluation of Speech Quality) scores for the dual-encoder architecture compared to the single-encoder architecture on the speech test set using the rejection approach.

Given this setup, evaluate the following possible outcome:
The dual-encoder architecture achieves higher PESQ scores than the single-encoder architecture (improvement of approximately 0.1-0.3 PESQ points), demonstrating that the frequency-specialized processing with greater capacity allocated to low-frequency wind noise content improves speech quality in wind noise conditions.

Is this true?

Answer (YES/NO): NO